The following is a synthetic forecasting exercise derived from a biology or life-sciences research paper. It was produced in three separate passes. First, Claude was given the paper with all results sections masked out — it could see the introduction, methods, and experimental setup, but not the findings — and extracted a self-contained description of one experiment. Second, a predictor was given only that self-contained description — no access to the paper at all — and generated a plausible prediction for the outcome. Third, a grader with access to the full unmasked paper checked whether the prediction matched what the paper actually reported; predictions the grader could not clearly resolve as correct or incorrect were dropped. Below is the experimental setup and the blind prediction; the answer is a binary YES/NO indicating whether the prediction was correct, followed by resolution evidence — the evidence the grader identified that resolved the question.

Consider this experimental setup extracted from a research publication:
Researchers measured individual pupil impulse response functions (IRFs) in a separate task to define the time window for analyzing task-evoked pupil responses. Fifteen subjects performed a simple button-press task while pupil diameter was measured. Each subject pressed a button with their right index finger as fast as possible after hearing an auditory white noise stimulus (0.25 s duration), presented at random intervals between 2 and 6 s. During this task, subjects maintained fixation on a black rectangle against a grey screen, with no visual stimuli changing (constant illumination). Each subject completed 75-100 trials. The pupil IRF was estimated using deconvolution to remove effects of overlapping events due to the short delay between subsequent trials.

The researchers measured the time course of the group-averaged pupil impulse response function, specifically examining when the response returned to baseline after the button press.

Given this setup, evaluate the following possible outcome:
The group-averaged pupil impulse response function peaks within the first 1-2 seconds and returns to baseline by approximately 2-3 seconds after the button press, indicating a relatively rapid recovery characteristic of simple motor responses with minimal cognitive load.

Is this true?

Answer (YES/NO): NO